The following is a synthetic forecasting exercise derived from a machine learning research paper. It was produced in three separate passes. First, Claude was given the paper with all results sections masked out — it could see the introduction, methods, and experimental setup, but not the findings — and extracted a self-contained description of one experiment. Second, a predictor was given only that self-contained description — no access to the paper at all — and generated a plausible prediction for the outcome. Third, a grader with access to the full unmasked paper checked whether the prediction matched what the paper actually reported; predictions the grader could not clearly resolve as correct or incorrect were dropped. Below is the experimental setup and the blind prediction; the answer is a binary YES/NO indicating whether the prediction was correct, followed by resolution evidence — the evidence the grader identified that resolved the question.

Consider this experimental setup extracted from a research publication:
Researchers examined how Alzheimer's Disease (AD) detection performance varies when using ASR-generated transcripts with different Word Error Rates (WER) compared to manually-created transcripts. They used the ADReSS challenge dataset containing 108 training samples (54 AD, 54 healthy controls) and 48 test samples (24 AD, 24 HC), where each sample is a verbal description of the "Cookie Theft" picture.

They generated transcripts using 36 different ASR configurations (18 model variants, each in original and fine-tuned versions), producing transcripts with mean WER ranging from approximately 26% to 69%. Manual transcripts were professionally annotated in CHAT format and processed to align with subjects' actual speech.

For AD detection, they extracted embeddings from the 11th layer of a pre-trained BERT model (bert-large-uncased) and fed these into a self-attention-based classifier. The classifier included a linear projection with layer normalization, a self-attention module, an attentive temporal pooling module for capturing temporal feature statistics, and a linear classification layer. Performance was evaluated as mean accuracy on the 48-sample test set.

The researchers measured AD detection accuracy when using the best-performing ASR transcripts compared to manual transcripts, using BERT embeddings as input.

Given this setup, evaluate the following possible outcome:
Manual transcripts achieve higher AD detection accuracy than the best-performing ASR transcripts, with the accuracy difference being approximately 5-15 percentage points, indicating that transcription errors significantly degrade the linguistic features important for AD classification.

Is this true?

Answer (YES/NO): NO